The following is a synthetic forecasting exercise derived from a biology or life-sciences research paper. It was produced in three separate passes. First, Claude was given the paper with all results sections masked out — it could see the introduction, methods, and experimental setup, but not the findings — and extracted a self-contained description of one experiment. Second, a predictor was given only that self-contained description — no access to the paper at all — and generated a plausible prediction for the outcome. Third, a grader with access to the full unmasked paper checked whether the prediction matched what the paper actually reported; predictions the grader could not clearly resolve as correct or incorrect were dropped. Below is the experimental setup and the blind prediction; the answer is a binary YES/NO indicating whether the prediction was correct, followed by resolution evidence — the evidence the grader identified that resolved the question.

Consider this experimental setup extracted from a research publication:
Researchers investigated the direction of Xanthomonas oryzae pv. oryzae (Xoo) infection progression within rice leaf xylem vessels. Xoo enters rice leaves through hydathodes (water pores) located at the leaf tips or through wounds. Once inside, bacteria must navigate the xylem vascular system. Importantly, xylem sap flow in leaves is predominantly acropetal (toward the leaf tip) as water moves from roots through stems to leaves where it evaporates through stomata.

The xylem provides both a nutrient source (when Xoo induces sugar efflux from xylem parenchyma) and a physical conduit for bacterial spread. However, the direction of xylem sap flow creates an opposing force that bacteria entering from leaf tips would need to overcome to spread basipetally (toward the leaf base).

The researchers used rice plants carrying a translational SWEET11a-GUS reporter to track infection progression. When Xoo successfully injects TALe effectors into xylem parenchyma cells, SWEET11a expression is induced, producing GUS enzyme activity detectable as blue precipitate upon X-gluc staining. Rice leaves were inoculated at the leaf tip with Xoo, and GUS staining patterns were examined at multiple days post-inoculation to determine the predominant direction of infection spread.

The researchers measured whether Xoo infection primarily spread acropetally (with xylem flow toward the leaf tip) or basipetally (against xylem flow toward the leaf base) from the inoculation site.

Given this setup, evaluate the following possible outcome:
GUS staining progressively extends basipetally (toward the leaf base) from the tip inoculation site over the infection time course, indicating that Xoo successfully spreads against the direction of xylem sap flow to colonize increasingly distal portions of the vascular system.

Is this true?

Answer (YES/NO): YES